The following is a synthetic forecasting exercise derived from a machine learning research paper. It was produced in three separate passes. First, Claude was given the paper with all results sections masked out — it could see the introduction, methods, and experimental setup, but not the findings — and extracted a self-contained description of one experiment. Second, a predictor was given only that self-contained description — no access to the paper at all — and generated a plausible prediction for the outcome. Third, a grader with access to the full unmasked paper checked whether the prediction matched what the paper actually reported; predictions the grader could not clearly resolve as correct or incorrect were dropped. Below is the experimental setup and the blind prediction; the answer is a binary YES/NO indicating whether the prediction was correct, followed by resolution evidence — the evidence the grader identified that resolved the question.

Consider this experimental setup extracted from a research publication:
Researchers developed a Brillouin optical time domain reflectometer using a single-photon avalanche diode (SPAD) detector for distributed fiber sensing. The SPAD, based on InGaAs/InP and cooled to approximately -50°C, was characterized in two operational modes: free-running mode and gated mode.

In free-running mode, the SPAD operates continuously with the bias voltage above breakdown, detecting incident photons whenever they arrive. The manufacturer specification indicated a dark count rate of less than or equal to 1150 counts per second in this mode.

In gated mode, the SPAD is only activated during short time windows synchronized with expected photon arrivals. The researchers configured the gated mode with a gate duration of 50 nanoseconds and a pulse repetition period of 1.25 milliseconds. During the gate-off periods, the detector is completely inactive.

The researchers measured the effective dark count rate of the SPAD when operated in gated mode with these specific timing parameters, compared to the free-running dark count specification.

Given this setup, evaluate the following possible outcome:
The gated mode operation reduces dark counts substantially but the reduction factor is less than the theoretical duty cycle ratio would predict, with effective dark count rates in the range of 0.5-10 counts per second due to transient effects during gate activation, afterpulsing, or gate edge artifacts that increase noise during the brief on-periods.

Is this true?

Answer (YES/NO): NO